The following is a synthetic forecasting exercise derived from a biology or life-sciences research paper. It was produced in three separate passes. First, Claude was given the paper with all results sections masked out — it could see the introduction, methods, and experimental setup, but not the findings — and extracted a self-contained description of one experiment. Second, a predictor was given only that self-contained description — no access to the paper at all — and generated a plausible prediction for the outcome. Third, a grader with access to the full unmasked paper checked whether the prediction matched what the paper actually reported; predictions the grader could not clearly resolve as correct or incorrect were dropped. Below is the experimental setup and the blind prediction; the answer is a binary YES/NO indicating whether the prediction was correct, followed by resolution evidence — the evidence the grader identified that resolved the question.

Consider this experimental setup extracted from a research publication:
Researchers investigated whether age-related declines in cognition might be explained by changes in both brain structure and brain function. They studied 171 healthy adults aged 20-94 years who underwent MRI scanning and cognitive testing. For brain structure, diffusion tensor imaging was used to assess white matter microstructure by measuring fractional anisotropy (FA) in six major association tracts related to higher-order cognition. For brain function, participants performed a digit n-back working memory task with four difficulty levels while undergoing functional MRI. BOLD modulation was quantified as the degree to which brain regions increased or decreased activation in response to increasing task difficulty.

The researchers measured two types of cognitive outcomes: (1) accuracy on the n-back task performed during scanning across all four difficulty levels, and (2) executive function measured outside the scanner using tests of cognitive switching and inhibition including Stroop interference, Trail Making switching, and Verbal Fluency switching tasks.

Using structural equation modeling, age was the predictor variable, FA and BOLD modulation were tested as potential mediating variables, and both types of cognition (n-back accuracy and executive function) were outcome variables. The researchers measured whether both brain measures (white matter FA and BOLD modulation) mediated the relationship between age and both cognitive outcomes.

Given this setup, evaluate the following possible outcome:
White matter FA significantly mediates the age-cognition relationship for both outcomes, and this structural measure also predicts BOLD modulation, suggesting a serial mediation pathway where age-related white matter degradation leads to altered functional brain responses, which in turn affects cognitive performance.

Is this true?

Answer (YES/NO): NO